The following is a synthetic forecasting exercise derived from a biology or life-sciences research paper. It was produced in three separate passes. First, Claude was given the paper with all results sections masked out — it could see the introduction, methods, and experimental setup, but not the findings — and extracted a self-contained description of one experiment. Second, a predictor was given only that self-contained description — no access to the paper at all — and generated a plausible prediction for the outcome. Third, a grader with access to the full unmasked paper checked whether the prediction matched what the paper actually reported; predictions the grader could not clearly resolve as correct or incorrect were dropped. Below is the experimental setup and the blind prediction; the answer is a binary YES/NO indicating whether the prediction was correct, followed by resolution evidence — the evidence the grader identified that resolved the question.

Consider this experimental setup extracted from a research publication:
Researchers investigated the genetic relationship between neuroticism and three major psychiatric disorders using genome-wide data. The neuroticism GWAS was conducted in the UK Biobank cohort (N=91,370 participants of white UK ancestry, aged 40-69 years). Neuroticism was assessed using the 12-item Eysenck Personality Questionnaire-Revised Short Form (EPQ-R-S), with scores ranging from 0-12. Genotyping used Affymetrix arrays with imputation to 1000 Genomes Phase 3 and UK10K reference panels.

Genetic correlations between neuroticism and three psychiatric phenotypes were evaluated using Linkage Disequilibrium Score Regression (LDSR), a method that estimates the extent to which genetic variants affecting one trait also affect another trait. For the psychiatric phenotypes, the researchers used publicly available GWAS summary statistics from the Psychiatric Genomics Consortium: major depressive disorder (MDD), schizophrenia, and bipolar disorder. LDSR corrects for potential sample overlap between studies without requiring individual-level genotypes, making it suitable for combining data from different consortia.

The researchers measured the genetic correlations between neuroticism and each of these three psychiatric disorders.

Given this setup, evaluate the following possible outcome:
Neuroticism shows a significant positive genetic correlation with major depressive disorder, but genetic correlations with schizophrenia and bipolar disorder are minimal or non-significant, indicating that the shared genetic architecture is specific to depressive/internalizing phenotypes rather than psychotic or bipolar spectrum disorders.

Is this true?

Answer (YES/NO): NO